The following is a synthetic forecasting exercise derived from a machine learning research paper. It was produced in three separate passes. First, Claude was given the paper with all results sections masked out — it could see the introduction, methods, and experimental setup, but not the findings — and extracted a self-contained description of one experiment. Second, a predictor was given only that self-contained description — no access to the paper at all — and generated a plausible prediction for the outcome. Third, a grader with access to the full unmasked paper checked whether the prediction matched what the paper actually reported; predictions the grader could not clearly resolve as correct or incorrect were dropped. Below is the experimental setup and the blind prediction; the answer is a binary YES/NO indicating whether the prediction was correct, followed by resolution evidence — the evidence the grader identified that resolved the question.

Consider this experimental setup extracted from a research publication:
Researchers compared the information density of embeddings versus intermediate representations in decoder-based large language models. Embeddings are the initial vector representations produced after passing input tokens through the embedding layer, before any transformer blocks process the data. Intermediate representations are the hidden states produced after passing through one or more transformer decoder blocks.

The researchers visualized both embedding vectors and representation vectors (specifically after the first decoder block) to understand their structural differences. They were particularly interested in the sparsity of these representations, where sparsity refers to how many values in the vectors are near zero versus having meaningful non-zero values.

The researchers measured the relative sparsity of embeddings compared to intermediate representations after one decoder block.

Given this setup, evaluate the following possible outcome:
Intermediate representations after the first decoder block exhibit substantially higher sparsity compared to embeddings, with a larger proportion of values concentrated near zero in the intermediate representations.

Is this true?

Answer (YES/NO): YES